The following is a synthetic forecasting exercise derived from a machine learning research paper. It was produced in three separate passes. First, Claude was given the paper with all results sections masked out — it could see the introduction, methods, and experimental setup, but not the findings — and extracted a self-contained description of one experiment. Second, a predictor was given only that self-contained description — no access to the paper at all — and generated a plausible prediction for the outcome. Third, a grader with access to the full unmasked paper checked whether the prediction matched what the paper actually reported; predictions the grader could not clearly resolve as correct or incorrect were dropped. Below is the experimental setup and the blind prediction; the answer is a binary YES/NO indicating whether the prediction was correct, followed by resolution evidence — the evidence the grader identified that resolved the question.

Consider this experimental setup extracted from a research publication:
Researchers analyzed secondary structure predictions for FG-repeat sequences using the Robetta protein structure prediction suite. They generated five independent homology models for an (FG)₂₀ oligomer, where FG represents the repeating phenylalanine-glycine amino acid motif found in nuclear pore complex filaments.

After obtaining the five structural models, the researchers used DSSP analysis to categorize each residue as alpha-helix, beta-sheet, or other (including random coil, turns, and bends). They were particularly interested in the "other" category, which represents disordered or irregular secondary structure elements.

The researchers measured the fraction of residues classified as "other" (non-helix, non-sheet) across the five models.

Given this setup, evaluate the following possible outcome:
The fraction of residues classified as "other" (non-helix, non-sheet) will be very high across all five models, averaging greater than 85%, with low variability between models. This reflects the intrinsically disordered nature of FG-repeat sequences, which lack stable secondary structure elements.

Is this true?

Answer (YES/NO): NO